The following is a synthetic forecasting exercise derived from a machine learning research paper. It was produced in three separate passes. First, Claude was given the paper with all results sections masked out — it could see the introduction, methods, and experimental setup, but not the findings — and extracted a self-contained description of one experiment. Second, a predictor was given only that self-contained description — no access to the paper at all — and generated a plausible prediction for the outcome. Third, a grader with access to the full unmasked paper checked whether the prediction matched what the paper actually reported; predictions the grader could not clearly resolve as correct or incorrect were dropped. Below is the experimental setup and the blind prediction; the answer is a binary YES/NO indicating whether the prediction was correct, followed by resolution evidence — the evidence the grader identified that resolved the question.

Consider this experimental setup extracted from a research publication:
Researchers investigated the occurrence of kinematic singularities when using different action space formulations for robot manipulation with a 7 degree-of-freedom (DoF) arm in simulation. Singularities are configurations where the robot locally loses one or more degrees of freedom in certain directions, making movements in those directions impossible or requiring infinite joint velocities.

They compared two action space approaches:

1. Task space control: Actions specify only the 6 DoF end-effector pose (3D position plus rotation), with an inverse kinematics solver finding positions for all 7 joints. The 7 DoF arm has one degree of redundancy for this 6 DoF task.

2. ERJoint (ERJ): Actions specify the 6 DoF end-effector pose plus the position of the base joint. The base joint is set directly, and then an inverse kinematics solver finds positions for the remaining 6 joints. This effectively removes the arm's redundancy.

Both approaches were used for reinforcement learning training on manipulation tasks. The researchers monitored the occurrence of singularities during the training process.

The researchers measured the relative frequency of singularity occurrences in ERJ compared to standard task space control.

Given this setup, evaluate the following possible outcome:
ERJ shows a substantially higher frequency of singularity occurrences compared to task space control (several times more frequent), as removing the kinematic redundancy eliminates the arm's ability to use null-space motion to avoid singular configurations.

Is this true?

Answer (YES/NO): NO